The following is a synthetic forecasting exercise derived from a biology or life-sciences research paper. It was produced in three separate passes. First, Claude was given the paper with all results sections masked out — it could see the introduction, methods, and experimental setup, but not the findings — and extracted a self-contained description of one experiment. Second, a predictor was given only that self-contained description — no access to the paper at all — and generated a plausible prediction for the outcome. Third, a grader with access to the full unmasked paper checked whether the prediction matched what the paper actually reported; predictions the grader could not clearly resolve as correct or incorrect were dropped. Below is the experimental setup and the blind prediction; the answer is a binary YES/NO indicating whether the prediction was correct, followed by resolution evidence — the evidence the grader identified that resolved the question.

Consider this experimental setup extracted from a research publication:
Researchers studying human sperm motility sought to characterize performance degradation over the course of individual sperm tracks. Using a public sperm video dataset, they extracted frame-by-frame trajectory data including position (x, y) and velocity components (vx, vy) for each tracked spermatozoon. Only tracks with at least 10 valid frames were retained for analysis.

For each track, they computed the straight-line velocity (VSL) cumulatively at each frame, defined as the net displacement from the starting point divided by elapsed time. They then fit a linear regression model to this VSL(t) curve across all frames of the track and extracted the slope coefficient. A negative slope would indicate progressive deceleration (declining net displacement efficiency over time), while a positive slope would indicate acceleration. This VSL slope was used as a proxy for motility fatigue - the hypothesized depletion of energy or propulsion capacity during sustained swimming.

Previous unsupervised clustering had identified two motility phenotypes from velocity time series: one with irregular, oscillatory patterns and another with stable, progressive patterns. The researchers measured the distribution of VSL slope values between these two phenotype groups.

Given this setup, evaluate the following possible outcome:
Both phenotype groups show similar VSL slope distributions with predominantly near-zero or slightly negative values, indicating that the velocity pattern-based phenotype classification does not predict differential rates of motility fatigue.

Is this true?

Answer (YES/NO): NO